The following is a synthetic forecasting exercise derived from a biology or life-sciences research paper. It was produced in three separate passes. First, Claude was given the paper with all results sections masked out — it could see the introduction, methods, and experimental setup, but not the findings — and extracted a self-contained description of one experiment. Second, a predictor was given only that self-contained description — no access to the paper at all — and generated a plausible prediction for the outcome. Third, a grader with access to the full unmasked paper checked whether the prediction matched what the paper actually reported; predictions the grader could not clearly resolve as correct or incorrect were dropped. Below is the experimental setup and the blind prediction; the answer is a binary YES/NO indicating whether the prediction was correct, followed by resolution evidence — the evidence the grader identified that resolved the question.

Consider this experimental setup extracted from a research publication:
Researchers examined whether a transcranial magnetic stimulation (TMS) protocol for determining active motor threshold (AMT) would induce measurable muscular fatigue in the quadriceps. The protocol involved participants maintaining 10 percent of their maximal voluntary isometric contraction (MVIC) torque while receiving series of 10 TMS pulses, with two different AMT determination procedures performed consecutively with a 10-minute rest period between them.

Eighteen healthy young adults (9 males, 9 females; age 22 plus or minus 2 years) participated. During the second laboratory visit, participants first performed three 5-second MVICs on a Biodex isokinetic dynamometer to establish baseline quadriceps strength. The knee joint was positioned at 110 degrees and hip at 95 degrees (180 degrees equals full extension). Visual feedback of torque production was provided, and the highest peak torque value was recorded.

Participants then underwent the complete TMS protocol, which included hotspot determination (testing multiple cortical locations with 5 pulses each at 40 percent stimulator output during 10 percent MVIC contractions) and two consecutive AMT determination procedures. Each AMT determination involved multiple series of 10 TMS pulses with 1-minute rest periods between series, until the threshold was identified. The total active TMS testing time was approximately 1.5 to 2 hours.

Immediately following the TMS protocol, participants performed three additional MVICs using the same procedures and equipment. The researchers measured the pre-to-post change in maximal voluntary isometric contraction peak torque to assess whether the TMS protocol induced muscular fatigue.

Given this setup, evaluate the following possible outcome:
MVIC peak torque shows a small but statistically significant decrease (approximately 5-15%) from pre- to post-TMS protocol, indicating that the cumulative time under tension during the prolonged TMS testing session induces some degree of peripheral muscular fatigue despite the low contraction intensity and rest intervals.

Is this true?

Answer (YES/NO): NO